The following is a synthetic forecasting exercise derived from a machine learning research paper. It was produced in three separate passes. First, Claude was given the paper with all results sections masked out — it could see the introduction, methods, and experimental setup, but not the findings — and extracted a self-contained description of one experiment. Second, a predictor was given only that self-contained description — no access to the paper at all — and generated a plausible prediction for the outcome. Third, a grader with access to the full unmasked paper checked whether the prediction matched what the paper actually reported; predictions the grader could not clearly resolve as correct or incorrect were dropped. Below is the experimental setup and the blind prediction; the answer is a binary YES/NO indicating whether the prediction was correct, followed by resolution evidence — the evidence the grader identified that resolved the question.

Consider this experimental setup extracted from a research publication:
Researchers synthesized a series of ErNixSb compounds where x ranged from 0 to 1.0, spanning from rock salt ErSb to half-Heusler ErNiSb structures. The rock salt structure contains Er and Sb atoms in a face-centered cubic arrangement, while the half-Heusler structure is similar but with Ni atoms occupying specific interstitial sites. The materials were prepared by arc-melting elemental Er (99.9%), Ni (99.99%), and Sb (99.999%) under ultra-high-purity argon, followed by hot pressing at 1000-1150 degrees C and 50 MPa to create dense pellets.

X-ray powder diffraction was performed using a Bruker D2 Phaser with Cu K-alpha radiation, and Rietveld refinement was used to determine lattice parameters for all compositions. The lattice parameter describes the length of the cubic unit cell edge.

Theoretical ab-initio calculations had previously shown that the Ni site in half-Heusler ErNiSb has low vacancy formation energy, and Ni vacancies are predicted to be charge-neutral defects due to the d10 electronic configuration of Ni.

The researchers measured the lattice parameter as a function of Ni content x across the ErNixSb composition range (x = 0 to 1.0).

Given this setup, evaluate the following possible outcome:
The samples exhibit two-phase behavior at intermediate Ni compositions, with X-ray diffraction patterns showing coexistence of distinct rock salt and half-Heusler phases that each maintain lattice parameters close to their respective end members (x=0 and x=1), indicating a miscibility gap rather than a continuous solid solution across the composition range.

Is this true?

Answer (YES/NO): NO